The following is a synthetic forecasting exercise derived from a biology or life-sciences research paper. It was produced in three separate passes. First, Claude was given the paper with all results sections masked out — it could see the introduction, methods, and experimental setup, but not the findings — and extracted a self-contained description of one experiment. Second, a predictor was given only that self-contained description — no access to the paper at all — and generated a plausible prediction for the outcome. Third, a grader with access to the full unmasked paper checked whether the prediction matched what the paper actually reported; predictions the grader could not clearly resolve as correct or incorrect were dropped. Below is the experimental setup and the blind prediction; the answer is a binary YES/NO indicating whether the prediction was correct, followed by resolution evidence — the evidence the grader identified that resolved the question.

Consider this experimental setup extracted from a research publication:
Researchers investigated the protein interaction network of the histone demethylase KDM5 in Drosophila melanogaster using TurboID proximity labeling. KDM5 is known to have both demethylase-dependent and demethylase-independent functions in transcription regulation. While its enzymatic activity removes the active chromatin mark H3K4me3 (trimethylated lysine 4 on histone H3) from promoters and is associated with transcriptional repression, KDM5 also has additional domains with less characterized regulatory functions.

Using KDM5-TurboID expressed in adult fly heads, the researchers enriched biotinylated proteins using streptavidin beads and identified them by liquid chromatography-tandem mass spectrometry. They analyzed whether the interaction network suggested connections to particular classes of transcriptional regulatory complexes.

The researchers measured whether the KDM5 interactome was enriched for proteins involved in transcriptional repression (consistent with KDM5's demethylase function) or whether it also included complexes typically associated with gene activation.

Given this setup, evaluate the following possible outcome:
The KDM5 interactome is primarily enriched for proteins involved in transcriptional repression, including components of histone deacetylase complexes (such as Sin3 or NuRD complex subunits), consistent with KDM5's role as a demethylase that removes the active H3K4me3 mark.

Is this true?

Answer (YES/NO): NO